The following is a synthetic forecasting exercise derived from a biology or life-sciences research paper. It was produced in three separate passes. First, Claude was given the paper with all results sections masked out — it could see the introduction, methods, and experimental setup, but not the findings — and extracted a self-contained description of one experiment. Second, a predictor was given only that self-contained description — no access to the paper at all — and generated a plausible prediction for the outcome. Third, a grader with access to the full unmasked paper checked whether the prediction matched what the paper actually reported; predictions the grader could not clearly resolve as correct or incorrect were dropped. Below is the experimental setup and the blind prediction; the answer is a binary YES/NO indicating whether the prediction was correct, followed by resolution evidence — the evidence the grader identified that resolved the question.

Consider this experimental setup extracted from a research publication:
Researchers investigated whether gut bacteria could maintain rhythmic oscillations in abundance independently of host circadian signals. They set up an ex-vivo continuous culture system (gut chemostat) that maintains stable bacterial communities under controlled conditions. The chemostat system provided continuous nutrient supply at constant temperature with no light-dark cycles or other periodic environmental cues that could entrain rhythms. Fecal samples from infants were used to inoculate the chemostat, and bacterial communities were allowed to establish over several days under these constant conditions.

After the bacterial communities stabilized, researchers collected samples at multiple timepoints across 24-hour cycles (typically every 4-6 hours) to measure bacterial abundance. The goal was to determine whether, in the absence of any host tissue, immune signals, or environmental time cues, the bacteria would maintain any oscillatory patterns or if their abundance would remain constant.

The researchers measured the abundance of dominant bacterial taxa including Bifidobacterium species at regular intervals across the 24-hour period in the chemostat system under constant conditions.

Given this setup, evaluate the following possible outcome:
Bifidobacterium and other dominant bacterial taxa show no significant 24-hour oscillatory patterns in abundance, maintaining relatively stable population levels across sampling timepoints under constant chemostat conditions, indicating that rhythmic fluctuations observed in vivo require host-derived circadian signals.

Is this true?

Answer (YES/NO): NO